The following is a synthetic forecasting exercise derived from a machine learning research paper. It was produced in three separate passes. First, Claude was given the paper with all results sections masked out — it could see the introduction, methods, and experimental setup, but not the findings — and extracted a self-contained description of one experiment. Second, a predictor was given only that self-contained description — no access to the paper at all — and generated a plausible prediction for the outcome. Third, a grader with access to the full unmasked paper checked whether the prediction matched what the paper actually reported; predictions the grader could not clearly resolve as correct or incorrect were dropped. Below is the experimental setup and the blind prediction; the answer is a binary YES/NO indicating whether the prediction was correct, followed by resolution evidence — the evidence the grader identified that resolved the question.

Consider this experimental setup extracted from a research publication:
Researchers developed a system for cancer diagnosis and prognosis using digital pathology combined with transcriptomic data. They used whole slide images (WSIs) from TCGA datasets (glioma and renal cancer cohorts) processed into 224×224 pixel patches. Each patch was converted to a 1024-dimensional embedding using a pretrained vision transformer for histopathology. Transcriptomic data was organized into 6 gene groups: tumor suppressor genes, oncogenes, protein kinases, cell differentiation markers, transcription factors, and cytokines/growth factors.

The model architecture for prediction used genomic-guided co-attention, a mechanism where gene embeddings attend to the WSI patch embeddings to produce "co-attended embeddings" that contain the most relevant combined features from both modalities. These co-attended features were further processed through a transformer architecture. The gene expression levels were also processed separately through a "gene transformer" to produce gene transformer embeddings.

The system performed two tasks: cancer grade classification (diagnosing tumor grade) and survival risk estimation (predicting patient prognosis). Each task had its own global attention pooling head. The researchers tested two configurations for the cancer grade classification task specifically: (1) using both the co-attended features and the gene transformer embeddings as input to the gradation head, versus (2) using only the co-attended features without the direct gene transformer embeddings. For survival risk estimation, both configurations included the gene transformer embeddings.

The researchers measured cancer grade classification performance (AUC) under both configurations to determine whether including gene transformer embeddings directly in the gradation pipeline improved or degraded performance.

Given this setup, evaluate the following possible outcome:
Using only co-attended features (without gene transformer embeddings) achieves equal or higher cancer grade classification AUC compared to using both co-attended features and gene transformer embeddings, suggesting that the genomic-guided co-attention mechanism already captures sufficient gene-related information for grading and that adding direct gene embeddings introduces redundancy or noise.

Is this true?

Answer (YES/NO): YES